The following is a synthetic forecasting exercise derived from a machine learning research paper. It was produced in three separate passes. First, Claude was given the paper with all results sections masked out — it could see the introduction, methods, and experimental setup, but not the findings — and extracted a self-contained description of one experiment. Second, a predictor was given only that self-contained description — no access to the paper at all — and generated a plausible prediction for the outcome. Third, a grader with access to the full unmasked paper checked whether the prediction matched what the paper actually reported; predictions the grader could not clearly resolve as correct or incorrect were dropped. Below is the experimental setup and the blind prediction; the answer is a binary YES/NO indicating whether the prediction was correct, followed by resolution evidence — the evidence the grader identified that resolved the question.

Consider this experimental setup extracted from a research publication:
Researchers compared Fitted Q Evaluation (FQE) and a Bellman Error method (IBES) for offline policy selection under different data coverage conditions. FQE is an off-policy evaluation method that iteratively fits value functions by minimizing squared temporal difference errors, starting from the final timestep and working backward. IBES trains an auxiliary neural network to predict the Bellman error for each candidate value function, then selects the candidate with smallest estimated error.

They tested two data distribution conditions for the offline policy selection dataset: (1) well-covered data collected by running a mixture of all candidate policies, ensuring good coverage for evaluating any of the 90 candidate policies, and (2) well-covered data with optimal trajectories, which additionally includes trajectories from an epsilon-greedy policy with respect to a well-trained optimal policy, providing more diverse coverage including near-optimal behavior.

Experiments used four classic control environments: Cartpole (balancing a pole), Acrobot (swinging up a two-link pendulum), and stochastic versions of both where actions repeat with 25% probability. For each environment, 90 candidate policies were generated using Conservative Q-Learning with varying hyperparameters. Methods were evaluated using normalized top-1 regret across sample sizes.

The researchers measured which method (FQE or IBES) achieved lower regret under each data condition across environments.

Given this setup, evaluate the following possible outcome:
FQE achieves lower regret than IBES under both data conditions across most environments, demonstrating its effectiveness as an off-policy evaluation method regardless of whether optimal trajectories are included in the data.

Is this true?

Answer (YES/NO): NO